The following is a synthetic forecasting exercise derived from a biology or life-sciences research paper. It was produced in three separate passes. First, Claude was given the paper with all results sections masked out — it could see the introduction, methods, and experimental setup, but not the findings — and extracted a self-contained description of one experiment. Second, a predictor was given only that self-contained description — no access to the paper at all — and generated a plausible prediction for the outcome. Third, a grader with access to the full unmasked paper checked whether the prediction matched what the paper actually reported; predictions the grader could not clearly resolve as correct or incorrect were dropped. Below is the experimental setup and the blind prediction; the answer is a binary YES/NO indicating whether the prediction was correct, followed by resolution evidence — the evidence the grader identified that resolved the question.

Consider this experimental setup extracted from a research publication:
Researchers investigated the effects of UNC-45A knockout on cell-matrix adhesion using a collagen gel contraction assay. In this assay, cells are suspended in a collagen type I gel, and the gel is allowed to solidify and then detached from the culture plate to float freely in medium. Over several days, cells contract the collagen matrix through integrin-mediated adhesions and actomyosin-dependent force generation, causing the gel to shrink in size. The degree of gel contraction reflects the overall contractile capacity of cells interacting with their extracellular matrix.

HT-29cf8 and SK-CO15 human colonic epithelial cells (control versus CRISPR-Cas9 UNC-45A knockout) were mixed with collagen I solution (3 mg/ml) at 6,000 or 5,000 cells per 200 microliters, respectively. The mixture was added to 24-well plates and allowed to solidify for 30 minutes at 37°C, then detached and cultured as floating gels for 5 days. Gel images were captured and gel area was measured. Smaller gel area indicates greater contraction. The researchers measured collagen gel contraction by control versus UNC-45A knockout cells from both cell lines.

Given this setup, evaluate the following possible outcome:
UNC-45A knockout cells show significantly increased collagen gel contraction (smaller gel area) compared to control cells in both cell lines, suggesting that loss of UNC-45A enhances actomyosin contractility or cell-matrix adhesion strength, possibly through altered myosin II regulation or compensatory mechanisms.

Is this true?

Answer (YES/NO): NO